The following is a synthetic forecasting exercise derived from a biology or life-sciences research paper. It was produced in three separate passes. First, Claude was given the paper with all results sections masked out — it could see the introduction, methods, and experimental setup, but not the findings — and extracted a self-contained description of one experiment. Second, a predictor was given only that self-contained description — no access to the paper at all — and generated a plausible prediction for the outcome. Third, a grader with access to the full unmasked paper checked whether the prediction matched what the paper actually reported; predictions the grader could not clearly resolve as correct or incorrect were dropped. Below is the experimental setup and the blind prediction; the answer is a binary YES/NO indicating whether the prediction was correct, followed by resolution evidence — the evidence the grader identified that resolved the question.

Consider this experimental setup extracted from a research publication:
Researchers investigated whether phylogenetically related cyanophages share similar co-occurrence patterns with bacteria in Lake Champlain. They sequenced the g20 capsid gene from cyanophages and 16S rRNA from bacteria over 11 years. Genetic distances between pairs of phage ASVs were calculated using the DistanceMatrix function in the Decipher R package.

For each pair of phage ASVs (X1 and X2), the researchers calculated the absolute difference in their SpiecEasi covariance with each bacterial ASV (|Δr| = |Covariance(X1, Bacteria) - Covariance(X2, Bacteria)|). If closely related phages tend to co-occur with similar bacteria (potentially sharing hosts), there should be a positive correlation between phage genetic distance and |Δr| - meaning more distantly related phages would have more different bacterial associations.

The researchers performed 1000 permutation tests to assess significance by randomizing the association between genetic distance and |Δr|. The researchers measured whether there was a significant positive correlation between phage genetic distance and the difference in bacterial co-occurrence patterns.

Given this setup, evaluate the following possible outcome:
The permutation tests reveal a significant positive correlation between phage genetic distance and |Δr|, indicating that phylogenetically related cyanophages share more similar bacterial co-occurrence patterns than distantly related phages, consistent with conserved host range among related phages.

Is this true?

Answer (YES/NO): NO